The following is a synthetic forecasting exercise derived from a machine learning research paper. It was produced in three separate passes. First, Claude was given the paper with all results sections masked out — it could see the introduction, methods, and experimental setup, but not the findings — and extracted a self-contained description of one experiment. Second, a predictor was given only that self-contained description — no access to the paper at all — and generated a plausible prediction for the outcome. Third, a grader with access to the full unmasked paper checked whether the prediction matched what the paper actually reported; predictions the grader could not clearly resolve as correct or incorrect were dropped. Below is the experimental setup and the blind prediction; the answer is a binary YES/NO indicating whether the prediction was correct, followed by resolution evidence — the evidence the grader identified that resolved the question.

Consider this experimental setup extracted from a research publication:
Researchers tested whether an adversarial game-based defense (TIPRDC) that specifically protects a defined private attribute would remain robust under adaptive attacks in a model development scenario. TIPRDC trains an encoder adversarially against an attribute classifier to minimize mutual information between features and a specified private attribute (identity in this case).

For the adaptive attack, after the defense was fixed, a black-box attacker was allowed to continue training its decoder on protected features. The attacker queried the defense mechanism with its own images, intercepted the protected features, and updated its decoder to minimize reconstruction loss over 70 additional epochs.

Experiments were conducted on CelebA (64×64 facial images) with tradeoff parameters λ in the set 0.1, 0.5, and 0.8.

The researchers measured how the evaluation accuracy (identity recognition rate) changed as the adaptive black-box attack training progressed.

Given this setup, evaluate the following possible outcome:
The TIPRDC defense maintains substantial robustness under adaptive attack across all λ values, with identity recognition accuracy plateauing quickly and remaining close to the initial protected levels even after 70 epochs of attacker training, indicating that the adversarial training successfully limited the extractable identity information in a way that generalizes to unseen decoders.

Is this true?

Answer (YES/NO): NO